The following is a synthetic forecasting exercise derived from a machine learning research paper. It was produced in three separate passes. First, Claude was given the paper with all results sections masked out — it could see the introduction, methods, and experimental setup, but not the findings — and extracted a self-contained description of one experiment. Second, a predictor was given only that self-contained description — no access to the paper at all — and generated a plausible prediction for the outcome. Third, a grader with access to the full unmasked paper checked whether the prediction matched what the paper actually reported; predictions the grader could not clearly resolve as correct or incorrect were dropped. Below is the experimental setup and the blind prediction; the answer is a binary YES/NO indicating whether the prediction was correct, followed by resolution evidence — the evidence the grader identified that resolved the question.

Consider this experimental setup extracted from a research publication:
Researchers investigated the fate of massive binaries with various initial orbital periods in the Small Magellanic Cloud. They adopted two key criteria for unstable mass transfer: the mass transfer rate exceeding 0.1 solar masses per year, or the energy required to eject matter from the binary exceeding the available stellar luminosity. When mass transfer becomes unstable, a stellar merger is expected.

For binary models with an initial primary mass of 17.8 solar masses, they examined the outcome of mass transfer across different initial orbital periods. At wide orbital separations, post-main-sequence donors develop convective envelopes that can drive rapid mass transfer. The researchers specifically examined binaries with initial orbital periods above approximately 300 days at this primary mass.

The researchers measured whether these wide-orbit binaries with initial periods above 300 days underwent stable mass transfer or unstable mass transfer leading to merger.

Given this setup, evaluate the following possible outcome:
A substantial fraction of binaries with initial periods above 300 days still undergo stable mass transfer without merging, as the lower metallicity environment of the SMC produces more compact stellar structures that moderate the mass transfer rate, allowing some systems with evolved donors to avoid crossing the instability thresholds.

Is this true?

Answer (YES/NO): NO